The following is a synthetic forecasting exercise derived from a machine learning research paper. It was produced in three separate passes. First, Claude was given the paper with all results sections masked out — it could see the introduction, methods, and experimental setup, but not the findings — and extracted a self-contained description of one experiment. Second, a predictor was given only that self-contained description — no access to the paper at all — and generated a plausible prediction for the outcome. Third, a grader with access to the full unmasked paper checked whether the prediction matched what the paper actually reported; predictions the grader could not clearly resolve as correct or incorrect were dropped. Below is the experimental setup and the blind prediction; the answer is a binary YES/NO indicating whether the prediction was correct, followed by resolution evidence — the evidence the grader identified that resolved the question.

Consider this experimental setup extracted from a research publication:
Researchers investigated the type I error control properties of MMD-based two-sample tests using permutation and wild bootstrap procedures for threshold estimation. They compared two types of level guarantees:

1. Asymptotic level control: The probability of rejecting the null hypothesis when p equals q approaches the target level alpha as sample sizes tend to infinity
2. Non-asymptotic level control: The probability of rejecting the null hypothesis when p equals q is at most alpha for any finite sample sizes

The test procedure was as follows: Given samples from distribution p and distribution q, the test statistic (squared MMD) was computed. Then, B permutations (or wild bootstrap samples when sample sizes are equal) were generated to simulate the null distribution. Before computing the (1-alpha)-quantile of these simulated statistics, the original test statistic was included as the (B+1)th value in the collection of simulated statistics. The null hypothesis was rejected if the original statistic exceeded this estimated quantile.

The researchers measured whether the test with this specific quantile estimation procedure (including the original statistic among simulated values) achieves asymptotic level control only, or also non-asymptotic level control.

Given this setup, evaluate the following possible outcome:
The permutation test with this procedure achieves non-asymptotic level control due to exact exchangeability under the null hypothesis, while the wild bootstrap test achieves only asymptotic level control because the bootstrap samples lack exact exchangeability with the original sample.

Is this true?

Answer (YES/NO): NO